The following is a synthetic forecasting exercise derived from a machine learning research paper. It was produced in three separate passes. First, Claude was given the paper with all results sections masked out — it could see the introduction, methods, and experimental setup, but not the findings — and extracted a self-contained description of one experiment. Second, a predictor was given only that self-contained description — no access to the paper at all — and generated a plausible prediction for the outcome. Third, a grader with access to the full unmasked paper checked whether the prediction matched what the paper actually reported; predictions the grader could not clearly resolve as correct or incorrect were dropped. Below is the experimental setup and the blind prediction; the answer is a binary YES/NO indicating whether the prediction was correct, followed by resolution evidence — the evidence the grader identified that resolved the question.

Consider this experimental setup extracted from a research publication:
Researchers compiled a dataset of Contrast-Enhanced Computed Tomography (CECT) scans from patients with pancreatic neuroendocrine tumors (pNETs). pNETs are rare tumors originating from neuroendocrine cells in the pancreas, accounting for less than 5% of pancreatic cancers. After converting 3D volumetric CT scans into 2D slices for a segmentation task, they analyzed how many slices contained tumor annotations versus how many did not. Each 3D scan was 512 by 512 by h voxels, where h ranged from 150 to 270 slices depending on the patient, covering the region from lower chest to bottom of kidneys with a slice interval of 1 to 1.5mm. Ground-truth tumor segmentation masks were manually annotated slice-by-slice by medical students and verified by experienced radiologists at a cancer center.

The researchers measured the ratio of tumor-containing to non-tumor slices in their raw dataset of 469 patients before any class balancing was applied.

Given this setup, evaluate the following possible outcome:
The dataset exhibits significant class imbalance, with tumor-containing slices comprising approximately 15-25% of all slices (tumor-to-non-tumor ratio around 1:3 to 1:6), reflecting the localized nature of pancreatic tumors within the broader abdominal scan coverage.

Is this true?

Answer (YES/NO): NO